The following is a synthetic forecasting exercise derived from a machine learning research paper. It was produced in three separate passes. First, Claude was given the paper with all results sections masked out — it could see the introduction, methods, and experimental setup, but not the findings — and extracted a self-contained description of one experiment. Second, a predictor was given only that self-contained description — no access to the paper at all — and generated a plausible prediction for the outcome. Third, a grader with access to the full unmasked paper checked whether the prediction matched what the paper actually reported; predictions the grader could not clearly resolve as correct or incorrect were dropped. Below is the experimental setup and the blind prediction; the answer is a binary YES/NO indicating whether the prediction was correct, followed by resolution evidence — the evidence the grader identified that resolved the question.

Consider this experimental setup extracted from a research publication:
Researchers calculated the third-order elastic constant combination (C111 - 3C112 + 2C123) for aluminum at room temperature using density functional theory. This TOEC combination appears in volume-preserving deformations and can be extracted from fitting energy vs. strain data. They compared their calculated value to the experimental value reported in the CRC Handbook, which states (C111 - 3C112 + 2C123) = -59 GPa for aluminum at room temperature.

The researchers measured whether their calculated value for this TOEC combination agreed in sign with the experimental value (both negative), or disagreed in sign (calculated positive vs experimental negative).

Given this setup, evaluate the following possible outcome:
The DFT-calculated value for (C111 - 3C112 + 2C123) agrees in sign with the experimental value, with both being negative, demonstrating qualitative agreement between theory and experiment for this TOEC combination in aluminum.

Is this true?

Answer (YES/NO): NO